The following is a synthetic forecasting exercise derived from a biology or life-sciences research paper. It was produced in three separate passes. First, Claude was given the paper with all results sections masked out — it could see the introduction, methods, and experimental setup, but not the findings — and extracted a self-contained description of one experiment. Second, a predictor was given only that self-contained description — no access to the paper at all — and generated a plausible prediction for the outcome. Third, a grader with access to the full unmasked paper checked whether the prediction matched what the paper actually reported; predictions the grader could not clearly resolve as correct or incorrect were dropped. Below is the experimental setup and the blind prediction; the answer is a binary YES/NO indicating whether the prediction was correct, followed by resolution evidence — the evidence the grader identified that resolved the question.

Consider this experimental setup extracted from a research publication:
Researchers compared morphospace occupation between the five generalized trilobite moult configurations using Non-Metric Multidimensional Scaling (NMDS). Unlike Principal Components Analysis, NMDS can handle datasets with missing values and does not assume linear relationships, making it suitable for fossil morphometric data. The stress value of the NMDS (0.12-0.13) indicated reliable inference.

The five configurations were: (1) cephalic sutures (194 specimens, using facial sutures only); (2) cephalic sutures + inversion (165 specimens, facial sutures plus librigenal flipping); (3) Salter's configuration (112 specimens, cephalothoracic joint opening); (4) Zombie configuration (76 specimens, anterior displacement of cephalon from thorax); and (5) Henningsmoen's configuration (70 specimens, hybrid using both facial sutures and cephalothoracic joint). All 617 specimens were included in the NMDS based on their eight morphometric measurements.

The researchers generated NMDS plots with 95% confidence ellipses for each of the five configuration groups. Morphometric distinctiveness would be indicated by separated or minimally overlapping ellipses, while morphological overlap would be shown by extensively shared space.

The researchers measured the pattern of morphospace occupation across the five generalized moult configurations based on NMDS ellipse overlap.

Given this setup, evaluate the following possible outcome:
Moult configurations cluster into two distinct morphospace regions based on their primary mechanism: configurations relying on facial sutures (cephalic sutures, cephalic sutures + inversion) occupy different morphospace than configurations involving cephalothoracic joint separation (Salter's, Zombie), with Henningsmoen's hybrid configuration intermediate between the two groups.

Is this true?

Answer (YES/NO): NO